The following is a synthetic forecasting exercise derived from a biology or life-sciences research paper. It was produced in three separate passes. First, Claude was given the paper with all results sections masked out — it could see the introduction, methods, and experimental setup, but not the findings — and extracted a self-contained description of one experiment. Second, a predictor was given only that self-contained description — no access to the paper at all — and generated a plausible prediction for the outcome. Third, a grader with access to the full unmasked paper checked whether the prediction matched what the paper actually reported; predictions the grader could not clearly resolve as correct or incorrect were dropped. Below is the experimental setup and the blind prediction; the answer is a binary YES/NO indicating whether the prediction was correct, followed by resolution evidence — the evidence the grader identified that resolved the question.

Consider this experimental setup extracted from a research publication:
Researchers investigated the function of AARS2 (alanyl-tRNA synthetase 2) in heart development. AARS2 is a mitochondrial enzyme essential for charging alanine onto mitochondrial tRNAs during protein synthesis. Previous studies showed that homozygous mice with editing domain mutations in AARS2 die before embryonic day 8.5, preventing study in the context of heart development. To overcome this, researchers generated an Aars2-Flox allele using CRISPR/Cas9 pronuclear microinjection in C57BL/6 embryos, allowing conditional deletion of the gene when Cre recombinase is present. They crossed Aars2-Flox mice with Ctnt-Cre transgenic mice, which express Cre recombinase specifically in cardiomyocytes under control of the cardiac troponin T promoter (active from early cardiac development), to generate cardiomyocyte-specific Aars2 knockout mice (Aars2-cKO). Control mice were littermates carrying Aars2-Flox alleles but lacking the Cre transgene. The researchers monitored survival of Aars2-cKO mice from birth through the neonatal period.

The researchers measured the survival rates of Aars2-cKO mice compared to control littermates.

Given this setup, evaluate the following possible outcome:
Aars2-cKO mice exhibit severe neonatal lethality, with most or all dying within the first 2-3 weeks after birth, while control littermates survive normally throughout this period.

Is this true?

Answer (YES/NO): YES